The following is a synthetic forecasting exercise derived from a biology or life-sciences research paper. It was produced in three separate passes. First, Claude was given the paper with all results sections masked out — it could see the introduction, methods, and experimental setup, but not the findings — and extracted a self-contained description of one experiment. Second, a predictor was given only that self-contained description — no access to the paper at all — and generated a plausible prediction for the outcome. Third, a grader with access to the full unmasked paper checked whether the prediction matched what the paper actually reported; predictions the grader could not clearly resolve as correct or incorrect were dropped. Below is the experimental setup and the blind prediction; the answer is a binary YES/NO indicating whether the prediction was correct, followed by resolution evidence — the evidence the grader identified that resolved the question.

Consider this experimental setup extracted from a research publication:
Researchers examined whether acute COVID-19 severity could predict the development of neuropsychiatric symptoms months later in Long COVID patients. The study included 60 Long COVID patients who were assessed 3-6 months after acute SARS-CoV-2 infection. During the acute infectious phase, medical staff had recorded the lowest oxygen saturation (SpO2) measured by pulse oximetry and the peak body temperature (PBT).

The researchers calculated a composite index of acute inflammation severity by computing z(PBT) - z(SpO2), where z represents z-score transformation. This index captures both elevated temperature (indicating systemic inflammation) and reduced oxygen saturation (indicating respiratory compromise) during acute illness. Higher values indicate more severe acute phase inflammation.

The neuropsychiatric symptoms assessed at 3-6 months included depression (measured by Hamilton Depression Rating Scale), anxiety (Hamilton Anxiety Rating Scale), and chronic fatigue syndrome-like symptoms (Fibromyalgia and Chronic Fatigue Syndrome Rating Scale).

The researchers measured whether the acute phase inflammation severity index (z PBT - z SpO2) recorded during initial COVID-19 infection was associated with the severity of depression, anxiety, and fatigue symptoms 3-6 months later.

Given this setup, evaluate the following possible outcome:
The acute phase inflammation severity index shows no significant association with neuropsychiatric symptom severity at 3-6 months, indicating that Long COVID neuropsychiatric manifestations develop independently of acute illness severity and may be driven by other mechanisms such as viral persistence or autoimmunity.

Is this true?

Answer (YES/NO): NO